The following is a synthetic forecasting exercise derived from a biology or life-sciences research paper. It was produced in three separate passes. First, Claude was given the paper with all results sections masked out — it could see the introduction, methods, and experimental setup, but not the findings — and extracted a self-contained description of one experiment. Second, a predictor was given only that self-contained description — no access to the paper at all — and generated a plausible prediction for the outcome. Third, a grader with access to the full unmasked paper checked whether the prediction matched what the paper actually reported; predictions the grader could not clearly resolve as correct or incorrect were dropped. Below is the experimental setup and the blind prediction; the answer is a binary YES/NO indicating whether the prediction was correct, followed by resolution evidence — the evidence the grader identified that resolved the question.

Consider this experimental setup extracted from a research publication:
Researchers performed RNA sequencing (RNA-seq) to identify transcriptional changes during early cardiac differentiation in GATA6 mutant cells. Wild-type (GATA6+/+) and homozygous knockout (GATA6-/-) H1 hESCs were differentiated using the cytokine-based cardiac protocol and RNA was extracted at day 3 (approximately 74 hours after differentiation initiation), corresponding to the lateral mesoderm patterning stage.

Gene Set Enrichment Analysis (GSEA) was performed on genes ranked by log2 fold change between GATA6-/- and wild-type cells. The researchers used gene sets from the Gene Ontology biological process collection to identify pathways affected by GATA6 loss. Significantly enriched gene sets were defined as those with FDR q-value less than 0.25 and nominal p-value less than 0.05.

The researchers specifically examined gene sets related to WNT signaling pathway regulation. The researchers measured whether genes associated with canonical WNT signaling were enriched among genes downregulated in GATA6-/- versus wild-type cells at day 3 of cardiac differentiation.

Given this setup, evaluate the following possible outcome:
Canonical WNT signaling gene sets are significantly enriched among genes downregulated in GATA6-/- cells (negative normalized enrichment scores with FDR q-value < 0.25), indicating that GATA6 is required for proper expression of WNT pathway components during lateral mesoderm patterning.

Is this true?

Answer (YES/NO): NO